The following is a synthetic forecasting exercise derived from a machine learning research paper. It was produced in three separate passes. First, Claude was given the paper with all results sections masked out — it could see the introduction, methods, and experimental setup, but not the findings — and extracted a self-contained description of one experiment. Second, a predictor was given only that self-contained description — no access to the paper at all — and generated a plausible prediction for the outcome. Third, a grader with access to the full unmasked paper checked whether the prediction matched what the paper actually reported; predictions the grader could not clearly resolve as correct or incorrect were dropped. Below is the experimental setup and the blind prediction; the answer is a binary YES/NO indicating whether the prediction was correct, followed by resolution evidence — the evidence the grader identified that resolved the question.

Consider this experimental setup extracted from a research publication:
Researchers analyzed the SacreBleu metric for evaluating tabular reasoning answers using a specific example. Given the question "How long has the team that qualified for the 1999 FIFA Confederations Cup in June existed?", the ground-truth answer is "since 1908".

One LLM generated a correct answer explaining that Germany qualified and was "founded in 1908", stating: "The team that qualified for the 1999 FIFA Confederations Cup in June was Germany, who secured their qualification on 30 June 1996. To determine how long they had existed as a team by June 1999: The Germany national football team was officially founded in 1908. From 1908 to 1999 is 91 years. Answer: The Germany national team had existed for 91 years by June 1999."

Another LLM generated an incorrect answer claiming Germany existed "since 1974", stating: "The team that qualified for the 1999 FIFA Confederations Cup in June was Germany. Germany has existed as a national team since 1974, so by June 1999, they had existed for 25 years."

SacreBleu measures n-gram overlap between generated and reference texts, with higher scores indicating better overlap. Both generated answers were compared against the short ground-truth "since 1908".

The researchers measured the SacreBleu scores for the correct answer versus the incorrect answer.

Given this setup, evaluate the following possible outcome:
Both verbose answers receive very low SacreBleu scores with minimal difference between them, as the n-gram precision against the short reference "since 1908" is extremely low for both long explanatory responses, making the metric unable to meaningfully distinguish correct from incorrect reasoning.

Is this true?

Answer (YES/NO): NO